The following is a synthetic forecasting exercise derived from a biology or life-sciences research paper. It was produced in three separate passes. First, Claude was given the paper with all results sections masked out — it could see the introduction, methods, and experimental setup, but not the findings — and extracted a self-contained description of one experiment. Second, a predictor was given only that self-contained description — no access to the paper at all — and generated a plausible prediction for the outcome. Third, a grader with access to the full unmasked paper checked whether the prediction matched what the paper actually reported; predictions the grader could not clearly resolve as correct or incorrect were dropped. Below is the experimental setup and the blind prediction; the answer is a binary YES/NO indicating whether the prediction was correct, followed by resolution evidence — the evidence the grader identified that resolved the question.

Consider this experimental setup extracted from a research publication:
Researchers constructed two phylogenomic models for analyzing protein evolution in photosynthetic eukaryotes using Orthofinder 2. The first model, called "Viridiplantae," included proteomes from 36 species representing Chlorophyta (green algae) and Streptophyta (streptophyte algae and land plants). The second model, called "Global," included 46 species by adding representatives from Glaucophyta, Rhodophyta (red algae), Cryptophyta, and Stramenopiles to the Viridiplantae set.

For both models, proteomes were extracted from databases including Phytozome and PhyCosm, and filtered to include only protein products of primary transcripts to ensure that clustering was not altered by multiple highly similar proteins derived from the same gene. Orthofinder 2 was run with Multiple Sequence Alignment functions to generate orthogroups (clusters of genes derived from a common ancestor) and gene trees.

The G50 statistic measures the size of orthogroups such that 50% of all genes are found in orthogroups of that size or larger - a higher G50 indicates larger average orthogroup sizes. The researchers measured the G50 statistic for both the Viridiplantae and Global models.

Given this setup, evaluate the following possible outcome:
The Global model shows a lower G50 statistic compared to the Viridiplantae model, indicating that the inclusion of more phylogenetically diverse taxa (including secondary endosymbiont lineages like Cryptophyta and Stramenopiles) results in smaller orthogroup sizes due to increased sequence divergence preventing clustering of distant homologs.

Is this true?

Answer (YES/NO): NO